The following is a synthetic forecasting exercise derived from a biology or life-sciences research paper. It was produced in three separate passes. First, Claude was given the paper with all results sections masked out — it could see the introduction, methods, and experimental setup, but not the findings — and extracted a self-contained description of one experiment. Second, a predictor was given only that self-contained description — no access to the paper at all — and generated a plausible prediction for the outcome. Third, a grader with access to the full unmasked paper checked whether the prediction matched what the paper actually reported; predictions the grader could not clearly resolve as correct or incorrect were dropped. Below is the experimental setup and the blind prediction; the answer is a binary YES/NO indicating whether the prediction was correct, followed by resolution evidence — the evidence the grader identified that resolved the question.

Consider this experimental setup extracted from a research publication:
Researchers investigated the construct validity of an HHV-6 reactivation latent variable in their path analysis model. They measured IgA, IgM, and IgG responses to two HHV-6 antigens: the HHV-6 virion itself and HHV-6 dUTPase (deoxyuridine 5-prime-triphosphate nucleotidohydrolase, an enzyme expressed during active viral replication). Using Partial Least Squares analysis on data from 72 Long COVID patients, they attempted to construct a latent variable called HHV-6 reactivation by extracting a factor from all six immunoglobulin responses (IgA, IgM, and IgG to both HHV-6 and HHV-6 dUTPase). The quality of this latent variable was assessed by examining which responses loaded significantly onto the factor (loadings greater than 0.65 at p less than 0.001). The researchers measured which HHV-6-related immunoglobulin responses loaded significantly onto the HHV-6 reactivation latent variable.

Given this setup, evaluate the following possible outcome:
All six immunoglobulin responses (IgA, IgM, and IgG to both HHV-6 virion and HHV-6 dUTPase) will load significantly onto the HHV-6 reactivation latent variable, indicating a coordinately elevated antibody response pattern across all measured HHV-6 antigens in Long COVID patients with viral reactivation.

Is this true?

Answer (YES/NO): NO